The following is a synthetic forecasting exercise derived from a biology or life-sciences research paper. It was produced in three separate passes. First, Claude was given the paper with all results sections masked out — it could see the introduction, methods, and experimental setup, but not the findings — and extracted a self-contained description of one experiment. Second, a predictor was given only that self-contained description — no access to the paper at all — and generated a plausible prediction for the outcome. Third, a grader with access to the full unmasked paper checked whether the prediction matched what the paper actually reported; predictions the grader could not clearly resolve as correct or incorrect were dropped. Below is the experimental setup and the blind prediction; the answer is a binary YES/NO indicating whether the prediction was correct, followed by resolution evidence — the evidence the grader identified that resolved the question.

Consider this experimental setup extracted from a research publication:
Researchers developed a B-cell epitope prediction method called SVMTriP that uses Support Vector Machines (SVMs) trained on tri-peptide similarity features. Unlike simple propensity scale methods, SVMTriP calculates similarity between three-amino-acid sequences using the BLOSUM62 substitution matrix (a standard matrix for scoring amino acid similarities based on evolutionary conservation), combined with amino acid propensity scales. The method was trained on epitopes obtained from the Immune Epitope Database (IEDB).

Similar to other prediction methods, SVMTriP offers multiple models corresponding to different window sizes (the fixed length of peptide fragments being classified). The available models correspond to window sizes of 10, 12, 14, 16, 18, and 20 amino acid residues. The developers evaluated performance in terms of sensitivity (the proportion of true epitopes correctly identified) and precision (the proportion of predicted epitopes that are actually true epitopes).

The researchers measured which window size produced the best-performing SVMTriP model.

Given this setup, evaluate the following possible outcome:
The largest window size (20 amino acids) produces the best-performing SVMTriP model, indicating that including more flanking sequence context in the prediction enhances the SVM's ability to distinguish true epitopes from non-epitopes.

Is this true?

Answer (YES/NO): YES